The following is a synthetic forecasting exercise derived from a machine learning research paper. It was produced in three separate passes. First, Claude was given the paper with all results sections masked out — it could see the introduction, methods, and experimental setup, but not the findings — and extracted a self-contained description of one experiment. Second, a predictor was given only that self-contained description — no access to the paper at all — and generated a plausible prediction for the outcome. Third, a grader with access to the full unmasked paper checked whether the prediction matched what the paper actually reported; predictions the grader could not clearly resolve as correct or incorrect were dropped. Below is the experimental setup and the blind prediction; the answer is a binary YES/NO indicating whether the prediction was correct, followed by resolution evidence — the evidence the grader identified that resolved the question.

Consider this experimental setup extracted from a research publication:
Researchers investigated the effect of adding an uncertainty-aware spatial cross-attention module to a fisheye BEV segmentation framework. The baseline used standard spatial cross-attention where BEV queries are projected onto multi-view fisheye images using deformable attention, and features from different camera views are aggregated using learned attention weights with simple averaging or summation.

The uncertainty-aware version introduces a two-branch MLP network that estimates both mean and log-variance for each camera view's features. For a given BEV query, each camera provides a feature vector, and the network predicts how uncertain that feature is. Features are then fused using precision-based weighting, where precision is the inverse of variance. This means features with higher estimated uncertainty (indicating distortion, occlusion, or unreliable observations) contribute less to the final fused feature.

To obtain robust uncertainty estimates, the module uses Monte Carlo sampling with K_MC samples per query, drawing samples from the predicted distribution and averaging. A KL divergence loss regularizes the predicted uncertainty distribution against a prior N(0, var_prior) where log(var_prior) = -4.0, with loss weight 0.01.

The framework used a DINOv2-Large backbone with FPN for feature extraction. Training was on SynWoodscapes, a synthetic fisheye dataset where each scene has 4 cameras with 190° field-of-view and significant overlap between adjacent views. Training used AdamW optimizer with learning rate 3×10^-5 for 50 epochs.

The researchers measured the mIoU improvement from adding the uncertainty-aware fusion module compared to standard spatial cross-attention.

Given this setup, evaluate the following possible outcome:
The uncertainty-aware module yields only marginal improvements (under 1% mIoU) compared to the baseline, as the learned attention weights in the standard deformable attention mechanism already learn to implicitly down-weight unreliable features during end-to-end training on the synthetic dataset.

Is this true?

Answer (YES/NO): NO